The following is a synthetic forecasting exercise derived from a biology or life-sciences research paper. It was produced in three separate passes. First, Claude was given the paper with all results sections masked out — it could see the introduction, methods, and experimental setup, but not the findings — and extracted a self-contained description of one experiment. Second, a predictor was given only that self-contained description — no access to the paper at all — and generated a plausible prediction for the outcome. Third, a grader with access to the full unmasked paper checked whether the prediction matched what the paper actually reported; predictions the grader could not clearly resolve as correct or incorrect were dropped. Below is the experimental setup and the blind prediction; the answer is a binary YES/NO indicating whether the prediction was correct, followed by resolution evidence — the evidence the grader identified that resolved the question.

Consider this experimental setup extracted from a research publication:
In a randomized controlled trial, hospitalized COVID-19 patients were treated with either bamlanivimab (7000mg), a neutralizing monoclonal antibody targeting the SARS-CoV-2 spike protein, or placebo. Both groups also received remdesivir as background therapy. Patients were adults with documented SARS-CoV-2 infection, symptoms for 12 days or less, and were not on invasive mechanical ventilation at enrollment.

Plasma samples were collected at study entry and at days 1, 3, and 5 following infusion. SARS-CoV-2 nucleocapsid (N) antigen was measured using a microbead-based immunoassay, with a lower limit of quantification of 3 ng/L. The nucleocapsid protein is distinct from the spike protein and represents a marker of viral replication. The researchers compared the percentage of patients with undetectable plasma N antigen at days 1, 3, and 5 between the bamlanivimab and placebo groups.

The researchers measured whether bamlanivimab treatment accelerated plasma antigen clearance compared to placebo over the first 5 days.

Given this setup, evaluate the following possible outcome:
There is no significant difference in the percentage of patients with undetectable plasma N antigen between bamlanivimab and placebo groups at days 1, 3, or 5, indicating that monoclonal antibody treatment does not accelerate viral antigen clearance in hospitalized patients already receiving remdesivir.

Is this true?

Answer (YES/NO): YES